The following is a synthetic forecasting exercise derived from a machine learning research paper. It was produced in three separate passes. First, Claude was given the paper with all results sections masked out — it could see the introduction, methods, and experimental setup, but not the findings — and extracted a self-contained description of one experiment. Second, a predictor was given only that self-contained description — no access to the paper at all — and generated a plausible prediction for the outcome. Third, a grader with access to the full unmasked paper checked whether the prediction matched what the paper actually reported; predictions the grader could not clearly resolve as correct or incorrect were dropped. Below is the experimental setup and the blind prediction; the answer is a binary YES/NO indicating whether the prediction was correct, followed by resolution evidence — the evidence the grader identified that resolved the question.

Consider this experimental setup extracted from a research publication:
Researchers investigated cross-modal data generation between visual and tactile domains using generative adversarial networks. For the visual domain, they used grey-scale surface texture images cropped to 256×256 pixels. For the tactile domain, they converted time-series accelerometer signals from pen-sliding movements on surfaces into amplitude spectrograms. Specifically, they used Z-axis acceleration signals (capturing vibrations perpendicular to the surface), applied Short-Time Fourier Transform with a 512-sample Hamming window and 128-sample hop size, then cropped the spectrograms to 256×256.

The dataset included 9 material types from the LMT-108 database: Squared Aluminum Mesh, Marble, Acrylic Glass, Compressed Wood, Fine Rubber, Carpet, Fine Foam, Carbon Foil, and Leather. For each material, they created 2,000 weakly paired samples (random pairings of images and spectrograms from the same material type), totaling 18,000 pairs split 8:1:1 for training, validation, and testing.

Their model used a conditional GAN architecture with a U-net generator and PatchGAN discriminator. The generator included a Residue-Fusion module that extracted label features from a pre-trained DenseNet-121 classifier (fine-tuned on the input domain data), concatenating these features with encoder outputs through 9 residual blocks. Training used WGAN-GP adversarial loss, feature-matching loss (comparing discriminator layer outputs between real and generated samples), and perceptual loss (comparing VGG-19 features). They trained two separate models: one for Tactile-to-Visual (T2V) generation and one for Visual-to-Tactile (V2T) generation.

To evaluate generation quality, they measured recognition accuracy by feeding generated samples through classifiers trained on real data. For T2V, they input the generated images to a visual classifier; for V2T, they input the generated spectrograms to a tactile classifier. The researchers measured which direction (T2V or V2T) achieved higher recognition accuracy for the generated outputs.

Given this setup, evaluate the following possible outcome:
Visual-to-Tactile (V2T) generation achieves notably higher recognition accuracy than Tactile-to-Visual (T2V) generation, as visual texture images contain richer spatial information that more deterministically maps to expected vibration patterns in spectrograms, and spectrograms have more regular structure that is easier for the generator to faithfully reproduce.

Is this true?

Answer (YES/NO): NO